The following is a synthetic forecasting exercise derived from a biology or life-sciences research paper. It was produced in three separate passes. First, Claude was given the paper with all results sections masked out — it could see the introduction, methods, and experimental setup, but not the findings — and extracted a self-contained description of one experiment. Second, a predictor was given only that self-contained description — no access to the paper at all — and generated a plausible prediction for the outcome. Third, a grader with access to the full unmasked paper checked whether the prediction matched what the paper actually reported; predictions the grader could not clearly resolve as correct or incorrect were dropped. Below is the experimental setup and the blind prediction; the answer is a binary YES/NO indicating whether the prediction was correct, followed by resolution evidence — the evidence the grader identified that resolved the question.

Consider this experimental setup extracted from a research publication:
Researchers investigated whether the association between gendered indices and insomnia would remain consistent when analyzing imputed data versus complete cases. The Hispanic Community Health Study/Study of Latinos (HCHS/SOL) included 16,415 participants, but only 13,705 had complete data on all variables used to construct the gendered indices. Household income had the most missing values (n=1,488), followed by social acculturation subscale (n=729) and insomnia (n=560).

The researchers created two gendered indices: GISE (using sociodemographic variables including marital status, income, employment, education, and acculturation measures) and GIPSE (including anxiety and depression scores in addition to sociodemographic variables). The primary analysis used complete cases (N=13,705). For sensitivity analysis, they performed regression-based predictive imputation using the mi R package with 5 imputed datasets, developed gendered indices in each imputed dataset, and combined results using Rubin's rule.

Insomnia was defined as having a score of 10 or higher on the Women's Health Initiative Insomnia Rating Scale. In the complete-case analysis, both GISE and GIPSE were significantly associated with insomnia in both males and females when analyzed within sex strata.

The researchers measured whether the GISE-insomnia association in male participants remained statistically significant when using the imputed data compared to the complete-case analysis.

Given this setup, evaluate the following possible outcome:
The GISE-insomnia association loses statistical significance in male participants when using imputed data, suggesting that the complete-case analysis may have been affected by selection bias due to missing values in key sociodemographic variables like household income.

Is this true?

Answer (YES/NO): YES